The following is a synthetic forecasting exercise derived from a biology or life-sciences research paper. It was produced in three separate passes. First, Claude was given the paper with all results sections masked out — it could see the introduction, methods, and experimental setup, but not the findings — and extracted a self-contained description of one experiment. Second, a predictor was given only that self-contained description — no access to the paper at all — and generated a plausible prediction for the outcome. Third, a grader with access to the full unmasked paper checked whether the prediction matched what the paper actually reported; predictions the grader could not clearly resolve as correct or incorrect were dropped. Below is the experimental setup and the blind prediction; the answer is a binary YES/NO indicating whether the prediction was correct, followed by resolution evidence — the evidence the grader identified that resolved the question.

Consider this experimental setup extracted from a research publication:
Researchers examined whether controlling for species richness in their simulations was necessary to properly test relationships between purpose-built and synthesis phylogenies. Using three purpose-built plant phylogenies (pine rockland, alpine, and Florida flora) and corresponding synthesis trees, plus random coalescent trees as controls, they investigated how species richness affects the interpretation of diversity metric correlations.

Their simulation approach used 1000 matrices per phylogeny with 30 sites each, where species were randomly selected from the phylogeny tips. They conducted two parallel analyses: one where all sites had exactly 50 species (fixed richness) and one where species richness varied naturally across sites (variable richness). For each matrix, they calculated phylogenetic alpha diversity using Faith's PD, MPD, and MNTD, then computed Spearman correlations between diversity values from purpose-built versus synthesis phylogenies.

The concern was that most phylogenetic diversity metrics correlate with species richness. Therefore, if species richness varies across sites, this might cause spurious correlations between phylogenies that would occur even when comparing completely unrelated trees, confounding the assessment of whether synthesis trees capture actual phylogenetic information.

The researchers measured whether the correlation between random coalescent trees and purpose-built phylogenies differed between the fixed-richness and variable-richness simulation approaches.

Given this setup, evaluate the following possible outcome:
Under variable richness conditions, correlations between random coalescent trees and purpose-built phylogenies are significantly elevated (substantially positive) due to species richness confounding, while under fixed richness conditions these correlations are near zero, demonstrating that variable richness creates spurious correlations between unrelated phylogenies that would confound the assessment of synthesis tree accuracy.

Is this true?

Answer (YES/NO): YES